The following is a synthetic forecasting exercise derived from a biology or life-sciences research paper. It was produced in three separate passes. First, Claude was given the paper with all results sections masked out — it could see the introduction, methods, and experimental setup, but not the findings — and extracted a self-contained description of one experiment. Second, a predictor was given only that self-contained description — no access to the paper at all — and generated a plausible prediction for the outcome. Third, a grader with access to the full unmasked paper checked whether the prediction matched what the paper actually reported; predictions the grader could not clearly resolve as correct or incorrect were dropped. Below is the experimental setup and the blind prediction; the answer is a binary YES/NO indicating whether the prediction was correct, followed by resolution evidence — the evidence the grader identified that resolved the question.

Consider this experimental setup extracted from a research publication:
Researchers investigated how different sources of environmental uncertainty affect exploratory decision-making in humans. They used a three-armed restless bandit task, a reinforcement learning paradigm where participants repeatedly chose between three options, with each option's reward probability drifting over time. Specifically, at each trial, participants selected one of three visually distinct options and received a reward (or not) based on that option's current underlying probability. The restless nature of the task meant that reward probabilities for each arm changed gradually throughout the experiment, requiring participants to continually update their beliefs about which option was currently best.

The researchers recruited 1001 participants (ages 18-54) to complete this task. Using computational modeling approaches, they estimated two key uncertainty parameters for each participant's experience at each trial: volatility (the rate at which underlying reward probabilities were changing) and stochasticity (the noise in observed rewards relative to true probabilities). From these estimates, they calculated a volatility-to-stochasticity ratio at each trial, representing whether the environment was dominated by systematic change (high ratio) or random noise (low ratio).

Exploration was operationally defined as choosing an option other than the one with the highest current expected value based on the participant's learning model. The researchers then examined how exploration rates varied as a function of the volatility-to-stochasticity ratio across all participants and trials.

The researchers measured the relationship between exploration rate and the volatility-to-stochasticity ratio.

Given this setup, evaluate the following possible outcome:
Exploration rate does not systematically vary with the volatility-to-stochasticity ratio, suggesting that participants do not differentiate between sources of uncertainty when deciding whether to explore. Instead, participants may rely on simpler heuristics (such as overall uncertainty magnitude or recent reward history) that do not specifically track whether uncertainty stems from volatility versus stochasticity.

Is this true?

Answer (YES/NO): NO